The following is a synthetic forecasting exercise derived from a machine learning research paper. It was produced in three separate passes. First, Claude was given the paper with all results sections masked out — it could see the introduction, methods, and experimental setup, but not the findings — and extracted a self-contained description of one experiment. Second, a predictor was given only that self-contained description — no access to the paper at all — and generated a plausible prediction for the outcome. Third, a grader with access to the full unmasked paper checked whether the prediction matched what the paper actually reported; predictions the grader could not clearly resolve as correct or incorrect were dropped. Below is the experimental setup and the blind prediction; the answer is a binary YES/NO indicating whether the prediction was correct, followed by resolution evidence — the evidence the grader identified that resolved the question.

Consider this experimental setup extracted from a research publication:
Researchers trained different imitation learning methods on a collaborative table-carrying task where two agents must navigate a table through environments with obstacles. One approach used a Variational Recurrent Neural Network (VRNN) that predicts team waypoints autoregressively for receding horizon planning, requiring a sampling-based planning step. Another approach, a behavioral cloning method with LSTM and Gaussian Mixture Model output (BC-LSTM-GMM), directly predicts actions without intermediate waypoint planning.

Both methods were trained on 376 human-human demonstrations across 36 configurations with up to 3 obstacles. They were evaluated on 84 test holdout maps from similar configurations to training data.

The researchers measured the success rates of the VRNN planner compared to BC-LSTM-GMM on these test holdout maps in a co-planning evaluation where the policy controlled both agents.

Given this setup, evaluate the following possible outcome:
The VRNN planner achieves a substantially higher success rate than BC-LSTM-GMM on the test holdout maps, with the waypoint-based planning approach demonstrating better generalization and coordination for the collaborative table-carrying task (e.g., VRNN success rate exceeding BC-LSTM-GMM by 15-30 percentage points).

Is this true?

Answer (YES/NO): NO